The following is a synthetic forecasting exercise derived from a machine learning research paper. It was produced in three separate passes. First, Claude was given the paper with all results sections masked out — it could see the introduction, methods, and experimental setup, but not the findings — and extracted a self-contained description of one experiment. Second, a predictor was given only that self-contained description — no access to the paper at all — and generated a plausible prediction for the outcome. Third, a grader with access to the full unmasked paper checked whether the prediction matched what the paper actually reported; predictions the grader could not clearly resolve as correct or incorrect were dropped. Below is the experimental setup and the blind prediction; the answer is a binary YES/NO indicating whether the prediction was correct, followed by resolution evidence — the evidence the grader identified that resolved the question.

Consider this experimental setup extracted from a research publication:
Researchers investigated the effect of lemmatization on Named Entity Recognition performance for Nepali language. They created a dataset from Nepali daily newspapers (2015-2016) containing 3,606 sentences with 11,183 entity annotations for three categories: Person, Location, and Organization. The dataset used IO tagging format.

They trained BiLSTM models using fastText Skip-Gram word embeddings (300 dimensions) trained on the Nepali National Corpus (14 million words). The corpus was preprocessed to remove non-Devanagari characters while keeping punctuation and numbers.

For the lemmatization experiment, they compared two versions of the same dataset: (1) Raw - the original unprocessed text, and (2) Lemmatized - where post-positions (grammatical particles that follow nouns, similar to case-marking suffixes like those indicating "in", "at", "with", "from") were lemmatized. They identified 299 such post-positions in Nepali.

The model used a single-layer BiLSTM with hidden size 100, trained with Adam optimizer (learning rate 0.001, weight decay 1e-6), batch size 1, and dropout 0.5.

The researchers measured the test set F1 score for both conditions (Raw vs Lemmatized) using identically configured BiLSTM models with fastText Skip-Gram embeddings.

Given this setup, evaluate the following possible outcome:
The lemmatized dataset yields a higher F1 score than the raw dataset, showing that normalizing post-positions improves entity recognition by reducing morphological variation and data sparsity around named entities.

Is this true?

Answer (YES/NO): YES